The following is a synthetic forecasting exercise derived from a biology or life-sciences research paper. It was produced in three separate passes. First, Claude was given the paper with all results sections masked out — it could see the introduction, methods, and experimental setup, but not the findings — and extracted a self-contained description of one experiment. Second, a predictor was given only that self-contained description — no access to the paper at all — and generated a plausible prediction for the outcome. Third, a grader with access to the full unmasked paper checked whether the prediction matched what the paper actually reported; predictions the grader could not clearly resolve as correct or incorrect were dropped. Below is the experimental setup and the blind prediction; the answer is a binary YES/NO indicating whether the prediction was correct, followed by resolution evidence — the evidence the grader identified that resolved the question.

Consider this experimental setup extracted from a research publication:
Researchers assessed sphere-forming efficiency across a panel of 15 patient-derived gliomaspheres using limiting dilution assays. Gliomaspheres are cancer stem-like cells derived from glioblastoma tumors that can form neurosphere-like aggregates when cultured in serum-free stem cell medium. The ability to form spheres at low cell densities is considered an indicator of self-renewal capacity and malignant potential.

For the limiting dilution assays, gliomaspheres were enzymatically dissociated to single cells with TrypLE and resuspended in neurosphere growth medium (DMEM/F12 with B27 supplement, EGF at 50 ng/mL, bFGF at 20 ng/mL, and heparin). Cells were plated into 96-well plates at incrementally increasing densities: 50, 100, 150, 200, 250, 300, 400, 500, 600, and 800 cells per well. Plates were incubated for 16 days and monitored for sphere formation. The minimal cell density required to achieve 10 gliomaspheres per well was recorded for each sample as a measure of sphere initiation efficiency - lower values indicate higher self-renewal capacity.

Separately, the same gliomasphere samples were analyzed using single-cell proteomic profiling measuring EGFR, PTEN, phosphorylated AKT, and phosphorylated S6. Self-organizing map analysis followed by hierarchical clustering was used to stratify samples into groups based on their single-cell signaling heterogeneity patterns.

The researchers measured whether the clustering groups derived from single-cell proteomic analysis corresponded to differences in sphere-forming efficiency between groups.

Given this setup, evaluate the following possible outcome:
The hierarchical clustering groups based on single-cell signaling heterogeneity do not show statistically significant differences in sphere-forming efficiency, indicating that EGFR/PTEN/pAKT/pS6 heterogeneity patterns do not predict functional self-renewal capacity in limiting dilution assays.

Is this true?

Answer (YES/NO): NO